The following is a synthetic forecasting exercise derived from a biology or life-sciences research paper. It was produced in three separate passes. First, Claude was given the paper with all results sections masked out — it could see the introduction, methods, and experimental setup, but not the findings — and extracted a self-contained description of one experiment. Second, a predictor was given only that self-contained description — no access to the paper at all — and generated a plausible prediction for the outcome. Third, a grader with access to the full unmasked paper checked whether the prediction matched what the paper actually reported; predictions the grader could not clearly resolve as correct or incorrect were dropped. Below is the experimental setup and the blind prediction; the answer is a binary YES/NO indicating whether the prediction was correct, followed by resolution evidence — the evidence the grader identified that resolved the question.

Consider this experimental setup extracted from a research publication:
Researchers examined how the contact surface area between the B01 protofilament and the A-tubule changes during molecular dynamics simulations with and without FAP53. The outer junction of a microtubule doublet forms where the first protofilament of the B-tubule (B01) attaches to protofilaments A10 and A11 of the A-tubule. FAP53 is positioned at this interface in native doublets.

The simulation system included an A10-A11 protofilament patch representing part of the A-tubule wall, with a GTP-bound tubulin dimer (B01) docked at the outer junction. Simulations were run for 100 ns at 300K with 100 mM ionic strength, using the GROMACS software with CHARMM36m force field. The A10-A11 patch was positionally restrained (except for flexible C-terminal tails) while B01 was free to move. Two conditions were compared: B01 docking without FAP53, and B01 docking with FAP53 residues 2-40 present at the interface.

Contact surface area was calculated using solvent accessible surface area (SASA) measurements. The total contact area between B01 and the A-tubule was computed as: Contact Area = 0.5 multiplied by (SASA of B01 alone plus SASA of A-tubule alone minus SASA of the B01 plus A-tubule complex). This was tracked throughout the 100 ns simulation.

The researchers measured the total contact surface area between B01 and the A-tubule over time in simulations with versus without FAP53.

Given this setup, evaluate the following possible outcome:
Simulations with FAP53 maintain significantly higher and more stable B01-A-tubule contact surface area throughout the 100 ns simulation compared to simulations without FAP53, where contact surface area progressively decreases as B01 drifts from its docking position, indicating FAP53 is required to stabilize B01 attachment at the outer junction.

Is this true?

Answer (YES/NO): YES